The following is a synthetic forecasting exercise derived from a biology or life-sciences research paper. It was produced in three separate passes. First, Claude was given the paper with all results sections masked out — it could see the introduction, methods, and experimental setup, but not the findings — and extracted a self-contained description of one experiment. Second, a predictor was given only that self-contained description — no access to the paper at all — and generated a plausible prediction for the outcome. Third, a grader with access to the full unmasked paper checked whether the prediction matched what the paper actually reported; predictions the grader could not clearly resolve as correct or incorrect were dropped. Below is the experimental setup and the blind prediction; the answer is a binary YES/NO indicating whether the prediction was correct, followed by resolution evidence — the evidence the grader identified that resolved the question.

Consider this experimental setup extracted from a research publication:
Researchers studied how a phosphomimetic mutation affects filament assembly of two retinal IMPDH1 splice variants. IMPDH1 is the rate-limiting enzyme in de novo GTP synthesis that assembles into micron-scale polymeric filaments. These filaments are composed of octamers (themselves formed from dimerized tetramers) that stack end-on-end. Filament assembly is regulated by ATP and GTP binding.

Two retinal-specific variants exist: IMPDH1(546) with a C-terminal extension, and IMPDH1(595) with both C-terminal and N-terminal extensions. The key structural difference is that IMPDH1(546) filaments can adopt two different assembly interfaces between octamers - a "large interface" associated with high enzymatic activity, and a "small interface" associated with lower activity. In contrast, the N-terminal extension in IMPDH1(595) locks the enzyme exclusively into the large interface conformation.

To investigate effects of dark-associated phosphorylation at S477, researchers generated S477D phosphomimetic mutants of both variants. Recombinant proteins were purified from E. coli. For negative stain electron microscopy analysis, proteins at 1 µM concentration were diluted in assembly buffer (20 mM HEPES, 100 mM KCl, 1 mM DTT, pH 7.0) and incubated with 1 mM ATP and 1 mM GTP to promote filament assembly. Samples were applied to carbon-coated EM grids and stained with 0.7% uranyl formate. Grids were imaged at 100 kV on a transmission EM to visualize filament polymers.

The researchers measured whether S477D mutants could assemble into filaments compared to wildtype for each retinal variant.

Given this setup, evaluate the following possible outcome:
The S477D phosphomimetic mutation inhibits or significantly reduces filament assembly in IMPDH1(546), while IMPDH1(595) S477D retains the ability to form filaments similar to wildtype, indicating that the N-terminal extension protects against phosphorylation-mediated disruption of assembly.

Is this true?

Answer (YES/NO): NO